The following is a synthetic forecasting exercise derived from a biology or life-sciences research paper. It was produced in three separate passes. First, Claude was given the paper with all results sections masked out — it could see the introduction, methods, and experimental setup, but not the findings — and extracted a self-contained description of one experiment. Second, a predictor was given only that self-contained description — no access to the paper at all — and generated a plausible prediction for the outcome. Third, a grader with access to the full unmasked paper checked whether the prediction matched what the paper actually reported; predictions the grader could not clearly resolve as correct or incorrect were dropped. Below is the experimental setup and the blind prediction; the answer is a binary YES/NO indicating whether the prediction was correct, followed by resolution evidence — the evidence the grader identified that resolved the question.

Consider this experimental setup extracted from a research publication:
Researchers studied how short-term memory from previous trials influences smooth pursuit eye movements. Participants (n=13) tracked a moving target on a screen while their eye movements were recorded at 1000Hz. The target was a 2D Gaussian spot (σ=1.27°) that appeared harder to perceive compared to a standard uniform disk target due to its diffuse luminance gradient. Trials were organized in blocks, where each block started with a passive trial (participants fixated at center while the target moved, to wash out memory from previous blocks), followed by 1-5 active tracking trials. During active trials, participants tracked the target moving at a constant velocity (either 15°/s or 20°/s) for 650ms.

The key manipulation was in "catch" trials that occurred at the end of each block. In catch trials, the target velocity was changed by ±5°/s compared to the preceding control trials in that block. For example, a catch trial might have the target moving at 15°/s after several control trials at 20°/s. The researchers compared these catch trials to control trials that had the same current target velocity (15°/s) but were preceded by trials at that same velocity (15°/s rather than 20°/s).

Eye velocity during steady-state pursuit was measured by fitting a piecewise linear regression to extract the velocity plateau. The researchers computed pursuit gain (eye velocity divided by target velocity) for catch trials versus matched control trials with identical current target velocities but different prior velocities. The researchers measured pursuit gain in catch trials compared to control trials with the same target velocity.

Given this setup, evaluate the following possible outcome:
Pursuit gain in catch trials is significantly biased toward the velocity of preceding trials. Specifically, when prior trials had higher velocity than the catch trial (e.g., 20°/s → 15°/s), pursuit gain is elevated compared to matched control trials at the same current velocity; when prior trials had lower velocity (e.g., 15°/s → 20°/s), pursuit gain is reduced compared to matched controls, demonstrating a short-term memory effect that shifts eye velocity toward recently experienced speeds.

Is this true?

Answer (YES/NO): YES